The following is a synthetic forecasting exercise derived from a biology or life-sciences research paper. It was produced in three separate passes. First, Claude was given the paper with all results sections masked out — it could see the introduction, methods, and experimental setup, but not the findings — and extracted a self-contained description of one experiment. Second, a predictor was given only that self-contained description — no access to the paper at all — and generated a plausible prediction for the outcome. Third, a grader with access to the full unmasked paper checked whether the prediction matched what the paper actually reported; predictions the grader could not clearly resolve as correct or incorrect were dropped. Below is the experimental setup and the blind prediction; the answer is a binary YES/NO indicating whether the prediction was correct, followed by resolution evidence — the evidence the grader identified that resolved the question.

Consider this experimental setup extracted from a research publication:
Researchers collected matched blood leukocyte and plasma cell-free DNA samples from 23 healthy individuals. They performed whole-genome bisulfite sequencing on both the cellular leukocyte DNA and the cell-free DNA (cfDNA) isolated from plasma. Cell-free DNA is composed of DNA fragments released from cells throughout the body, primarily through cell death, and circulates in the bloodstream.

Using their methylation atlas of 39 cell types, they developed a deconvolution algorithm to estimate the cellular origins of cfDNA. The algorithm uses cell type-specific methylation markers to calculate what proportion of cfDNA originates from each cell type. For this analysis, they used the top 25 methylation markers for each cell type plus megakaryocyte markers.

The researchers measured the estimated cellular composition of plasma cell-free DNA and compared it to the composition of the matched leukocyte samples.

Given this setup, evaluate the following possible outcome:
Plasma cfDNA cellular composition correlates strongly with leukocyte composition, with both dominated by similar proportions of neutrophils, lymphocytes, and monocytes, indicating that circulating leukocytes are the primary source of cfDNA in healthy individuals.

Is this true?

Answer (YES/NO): NO